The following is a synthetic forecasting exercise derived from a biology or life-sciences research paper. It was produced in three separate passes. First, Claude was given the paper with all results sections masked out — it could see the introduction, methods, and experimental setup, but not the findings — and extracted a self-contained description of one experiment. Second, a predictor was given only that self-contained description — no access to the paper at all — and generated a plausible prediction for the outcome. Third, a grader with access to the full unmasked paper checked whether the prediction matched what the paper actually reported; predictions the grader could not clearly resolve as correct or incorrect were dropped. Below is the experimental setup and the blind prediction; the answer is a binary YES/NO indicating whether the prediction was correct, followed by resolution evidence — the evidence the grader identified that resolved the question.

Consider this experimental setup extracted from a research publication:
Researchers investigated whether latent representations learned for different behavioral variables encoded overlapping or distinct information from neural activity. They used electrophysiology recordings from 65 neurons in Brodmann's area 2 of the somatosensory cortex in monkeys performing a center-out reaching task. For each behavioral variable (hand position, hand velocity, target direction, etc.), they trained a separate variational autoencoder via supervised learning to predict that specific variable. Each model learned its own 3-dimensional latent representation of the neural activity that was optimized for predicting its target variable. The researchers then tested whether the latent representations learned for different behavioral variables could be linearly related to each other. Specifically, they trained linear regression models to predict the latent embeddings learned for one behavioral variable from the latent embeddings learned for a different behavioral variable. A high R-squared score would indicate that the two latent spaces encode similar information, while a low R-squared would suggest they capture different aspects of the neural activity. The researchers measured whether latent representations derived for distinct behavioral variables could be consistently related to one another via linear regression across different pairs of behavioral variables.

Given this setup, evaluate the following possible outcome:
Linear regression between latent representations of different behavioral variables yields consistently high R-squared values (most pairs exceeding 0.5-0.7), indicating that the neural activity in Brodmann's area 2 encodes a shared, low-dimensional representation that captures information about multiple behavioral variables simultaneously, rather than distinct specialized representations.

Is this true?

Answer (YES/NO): NO